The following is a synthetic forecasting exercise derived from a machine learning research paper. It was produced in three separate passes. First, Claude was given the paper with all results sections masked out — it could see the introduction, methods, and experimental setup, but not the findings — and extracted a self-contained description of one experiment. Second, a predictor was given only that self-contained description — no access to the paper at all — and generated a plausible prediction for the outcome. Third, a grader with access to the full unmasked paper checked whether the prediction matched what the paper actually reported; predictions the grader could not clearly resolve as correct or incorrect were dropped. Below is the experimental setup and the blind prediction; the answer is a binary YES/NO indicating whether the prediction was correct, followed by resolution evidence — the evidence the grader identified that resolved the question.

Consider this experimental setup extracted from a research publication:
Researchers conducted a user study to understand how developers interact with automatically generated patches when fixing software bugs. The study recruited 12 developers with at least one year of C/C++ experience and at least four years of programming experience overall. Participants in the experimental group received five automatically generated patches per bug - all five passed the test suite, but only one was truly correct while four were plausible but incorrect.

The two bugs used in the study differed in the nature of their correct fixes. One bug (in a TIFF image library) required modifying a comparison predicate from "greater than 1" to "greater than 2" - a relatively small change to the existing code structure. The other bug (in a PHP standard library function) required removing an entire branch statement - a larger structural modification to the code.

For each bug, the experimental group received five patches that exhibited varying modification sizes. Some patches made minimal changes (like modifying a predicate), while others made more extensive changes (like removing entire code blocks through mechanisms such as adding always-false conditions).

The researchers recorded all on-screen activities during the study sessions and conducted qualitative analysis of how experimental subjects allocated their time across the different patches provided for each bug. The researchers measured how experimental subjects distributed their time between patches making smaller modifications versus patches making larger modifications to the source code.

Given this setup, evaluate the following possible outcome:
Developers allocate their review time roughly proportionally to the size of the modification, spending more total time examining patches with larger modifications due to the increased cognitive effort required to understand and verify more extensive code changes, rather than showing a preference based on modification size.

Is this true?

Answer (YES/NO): NO